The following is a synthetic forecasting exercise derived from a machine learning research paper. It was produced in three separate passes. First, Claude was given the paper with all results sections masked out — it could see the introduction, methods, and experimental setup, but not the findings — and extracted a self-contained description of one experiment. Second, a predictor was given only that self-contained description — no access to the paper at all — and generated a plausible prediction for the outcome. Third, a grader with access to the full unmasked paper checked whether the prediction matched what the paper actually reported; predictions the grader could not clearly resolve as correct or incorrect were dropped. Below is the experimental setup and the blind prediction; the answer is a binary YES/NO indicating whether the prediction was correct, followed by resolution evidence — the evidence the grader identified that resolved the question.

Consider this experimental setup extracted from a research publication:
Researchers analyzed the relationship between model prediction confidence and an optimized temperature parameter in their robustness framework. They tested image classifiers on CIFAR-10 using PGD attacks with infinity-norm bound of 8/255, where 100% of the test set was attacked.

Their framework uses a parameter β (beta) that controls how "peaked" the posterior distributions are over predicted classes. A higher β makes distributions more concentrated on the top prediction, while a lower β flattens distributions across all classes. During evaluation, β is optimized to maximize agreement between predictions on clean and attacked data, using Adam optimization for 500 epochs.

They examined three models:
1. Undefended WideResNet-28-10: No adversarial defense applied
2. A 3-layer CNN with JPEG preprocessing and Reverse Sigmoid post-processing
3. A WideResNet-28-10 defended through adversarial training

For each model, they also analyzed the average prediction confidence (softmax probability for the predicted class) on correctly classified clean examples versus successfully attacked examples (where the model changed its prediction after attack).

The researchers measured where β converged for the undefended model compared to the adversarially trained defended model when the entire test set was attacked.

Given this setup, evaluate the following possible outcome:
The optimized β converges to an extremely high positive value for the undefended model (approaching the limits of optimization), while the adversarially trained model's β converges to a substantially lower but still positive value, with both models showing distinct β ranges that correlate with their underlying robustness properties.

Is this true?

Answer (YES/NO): NO